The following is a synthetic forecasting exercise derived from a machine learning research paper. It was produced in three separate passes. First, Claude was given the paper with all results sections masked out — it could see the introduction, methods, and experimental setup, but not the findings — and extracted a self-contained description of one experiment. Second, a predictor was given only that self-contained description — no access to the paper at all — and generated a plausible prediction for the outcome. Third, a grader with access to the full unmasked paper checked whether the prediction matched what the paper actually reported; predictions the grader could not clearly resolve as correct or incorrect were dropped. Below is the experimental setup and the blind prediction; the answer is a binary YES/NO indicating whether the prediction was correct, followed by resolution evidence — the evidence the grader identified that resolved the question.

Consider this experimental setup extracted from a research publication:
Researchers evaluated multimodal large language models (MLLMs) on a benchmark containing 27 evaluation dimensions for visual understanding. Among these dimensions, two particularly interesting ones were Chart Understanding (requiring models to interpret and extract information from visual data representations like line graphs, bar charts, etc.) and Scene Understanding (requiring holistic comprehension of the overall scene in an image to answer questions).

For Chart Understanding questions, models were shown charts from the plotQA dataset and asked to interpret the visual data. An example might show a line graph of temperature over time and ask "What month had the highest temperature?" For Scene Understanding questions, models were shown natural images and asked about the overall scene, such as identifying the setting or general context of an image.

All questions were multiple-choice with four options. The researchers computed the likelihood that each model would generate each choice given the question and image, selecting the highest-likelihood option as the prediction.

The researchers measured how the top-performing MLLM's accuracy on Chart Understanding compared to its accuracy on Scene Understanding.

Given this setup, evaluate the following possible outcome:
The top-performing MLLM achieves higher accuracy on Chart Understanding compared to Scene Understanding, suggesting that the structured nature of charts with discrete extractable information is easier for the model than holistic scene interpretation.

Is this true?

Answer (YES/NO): NO